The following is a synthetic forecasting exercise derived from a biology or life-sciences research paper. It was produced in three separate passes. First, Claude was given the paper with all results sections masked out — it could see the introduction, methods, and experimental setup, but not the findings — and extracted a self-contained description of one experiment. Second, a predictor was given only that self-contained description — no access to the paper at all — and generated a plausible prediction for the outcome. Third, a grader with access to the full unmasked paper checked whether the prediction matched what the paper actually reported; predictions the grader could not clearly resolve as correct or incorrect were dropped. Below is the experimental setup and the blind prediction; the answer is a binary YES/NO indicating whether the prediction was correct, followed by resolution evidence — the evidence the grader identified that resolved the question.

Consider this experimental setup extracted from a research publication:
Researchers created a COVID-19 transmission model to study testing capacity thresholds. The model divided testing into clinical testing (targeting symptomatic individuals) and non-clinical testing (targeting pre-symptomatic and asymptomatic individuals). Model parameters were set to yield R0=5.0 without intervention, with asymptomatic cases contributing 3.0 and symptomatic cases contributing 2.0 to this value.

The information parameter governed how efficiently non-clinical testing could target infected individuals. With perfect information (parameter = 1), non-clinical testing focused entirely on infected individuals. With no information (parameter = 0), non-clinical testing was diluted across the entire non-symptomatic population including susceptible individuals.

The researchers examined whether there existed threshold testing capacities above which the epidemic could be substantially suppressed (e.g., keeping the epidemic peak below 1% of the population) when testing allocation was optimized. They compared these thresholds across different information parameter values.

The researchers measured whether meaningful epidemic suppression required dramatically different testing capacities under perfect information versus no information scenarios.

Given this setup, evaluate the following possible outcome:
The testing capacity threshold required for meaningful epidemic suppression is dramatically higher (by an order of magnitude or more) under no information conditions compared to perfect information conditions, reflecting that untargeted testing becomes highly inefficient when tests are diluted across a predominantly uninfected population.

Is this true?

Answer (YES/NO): YES